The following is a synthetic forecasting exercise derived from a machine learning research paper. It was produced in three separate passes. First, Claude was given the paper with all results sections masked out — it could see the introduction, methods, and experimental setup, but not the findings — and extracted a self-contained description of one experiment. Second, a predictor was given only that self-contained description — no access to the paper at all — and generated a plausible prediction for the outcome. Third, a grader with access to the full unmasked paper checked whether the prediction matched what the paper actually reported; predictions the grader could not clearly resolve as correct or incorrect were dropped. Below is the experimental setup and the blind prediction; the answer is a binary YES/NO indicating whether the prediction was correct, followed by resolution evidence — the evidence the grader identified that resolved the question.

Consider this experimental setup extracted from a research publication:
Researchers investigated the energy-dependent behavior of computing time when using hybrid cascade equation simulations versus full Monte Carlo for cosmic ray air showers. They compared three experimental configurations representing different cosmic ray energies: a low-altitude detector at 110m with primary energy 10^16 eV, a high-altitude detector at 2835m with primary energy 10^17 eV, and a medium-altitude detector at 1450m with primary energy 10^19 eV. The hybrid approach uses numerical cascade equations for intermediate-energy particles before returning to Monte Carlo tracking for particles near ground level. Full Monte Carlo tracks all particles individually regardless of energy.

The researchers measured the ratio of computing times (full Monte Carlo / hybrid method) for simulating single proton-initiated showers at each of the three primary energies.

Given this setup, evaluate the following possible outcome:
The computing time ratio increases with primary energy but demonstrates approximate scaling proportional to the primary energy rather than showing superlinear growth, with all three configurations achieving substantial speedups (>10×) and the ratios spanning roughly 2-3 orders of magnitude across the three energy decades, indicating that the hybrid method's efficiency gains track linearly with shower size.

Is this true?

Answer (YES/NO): NO